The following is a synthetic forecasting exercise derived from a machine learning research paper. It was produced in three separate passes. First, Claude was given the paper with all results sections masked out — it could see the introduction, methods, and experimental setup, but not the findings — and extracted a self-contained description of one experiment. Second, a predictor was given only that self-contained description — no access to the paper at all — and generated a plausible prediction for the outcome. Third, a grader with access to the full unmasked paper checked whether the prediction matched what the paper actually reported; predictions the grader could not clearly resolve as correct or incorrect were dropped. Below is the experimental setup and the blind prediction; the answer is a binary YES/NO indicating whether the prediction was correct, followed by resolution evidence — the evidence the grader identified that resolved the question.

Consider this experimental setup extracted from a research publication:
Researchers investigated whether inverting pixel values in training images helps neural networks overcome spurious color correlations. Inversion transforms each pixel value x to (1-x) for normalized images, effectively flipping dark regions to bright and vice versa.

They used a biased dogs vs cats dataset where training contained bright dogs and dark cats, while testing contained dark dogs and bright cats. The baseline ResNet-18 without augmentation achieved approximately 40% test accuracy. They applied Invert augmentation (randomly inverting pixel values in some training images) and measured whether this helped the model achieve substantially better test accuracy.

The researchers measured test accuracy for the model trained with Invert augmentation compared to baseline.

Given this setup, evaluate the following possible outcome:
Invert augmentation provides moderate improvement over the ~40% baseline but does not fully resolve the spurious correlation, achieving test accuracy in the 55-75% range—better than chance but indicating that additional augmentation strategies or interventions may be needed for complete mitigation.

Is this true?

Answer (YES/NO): NO